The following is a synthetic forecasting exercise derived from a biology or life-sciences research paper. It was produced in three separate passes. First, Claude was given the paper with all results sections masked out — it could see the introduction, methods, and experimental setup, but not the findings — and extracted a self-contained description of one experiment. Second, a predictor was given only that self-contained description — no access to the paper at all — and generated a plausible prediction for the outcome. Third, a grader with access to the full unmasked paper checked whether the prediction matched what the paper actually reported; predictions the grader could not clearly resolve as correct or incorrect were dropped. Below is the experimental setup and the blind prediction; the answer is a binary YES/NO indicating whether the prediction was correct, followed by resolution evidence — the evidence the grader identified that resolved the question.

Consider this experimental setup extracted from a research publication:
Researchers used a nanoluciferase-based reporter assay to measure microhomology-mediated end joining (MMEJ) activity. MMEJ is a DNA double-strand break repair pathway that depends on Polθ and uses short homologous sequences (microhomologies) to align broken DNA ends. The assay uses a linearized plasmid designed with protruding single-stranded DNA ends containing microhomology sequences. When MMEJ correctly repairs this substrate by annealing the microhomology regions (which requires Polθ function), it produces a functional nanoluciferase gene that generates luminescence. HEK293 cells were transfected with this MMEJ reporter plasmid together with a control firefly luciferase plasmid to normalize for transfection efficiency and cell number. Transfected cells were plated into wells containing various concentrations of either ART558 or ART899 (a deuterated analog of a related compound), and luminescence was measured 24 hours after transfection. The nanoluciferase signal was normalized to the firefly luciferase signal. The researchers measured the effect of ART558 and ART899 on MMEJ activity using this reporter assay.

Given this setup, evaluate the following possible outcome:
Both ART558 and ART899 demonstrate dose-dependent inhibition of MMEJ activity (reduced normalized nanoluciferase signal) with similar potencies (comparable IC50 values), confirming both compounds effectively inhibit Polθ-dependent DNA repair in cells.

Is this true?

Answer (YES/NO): YES